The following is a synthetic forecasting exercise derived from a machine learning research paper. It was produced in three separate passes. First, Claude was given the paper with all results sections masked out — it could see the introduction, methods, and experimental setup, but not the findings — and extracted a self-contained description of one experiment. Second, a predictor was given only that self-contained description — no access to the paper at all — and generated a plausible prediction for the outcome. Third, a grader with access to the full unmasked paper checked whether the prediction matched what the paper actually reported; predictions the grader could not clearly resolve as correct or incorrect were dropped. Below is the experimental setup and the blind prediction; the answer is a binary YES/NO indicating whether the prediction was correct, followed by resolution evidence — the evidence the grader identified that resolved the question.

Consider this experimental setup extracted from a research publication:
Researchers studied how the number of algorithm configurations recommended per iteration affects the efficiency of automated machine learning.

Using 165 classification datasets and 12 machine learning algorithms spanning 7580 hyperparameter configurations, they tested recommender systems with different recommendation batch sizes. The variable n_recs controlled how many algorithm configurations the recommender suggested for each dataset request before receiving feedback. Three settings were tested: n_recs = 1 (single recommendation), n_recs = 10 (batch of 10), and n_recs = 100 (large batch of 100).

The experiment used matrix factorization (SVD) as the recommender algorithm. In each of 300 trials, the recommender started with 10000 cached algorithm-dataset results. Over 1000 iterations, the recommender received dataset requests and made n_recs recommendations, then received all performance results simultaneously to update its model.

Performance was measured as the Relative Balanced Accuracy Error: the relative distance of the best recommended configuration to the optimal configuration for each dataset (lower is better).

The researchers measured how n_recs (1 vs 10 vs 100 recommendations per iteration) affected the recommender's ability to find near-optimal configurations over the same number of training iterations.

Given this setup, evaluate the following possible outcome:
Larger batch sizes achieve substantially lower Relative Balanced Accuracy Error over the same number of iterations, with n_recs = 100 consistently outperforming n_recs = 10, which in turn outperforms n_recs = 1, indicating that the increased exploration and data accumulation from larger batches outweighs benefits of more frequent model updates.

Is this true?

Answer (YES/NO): NO